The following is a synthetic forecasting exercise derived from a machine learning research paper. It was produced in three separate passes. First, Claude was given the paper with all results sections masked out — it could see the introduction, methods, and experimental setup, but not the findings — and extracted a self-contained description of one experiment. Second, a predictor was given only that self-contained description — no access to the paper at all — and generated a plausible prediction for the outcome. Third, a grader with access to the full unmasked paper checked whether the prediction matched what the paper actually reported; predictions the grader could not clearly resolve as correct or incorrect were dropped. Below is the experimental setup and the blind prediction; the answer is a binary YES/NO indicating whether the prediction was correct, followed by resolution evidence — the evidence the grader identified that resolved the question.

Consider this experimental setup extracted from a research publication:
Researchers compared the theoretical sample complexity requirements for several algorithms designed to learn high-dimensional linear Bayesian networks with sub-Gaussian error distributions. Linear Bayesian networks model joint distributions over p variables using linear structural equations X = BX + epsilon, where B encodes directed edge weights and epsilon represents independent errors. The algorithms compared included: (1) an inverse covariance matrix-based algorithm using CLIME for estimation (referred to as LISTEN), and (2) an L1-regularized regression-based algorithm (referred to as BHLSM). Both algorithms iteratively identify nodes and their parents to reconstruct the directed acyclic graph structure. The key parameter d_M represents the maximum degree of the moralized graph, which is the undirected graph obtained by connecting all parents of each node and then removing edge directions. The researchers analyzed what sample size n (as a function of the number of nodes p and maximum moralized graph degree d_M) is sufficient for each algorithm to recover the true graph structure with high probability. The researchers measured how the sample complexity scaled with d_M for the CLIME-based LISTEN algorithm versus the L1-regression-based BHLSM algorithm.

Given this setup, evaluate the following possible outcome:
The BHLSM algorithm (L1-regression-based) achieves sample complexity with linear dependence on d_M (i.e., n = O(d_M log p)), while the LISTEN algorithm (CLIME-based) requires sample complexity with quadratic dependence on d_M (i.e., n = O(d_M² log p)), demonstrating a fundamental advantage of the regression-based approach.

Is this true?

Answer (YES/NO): NO